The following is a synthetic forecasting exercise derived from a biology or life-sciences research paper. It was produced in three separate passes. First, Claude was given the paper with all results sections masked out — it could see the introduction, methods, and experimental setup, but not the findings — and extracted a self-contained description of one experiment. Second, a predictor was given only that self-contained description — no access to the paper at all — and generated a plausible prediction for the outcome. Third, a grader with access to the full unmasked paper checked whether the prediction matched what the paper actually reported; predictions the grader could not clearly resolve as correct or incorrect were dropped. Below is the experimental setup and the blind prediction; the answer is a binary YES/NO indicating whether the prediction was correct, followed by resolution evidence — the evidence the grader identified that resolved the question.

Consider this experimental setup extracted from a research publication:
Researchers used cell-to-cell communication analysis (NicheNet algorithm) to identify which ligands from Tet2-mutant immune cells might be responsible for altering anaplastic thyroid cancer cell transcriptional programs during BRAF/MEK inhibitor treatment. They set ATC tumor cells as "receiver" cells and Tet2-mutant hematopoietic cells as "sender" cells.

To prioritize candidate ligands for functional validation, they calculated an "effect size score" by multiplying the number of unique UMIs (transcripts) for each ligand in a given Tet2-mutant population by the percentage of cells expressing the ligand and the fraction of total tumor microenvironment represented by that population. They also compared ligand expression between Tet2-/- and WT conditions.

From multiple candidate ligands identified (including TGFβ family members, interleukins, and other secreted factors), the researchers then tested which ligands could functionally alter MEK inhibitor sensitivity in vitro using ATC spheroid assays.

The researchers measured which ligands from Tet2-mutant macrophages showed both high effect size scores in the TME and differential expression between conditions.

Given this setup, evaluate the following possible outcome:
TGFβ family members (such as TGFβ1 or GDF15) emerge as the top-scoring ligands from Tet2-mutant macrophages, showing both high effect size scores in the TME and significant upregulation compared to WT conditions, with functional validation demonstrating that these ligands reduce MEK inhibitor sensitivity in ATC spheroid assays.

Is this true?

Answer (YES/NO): YES